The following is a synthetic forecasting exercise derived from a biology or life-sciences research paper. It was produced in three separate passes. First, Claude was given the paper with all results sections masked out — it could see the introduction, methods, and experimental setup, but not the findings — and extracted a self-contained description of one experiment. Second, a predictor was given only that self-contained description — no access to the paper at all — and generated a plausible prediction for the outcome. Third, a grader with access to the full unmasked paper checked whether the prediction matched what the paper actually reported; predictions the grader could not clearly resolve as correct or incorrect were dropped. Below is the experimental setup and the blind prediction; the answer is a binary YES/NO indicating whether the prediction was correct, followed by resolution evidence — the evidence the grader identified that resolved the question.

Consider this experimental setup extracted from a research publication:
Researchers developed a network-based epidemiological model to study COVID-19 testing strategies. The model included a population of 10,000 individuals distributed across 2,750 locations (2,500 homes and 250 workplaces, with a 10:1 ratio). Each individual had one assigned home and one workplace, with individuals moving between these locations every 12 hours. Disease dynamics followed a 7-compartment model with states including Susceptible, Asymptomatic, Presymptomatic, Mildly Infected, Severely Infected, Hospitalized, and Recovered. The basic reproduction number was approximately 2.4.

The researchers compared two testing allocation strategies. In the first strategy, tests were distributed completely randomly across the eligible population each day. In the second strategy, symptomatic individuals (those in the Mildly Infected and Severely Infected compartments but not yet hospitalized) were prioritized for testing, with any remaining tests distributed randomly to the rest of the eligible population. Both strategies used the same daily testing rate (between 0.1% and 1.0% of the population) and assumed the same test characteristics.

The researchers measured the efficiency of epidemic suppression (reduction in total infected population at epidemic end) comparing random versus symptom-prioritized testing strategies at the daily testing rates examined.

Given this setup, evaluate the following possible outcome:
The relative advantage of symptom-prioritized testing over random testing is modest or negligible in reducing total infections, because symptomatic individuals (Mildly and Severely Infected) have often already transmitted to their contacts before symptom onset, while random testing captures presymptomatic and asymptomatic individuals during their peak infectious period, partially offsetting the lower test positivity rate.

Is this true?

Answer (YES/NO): NO